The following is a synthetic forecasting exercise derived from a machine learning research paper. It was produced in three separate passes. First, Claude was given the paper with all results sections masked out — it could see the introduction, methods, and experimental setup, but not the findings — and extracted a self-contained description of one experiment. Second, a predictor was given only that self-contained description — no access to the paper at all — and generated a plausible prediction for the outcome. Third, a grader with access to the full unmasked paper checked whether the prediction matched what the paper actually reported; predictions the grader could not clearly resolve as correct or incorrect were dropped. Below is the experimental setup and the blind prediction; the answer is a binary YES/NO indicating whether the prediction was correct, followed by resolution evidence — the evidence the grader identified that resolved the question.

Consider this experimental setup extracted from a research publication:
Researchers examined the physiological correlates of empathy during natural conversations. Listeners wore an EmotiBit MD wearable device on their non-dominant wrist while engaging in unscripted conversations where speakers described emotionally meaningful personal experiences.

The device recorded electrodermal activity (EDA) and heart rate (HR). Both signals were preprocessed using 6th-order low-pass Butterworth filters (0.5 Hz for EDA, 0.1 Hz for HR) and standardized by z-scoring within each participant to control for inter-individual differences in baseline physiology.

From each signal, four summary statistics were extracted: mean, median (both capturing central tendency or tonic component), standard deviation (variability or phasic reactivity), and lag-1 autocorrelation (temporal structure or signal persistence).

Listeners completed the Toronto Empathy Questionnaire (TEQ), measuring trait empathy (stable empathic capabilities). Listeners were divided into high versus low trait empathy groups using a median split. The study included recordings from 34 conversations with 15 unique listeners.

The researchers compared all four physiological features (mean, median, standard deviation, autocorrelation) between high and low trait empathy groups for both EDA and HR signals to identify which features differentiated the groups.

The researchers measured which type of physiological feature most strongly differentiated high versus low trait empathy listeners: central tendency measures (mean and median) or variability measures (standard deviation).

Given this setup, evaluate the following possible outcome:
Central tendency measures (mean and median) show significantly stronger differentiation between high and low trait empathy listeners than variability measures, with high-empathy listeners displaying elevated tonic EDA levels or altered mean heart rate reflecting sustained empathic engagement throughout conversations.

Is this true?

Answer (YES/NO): NO